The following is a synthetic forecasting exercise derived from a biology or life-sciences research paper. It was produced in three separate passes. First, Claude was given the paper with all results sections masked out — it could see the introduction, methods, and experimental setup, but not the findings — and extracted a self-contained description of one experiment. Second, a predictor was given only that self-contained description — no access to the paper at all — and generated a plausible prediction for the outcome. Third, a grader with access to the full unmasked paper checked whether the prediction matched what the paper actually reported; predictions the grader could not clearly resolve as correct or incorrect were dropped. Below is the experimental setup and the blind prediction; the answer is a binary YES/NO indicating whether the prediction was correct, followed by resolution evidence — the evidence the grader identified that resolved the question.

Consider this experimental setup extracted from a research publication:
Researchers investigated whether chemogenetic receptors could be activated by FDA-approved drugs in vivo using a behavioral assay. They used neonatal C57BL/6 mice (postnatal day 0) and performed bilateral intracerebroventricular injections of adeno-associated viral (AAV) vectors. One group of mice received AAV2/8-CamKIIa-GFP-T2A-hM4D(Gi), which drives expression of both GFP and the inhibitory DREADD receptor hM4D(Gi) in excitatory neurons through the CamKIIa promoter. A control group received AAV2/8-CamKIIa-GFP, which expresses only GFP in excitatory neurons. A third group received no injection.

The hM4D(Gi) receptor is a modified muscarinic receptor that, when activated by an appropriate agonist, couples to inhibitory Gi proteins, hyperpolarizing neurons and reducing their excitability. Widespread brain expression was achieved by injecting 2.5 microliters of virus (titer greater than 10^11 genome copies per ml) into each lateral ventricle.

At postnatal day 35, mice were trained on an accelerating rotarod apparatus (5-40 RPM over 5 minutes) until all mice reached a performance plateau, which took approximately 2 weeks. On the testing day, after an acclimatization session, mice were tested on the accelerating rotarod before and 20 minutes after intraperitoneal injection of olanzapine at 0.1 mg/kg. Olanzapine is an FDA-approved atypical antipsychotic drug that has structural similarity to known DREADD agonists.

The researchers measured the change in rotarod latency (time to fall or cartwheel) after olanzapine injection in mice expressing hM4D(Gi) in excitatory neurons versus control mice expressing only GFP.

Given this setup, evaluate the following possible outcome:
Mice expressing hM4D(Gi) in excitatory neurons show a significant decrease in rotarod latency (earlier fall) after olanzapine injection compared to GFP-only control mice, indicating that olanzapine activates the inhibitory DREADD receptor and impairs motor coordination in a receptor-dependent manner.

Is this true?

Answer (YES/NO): YES